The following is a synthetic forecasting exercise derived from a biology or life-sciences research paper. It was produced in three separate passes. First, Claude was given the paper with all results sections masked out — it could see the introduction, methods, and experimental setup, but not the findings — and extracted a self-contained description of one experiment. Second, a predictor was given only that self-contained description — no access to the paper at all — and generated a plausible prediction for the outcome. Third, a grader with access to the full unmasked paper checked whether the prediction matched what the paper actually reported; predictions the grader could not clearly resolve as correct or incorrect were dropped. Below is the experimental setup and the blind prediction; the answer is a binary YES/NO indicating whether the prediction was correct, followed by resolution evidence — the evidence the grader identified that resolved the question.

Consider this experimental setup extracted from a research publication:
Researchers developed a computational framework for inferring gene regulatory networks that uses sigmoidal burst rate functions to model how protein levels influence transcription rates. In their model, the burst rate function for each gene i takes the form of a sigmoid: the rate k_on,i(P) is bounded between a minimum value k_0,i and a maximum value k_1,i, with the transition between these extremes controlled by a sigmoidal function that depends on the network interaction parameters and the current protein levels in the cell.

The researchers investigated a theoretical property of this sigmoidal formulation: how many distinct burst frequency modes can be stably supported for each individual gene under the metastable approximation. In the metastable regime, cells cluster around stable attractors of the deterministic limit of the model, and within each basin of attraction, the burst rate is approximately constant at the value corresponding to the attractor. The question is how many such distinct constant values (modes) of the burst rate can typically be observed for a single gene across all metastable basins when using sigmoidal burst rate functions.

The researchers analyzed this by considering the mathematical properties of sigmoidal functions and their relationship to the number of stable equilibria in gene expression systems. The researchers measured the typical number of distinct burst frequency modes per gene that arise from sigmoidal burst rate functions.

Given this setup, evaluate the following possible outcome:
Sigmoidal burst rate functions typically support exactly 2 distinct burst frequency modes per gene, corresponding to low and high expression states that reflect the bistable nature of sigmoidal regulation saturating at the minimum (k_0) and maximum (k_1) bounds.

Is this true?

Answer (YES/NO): YES